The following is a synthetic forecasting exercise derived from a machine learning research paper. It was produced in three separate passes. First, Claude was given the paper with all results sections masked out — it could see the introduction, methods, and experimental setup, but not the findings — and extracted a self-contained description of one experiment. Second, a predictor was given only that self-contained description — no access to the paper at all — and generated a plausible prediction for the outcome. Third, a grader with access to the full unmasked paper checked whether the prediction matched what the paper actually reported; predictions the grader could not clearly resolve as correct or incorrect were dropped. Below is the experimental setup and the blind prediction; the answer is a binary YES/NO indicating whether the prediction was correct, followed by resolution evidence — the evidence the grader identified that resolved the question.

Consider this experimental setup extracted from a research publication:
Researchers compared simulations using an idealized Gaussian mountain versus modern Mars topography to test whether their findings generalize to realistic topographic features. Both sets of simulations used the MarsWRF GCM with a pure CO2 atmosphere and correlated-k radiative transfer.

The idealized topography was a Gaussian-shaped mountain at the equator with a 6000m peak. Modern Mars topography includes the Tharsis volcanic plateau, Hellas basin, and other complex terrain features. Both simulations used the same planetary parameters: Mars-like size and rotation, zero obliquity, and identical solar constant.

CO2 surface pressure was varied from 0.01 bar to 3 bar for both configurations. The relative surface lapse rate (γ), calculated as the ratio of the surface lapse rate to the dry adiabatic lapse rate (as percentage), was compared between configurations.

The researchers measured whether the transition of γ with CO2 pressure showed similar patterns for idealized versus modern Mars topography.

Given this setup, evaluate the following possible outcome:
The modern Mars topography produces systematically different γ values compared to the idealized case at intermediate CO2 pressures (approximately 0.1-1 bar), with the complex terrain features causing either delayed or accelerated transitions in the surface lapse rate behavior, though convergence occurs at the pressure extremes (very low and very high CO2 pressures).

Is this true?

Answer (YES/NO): NO